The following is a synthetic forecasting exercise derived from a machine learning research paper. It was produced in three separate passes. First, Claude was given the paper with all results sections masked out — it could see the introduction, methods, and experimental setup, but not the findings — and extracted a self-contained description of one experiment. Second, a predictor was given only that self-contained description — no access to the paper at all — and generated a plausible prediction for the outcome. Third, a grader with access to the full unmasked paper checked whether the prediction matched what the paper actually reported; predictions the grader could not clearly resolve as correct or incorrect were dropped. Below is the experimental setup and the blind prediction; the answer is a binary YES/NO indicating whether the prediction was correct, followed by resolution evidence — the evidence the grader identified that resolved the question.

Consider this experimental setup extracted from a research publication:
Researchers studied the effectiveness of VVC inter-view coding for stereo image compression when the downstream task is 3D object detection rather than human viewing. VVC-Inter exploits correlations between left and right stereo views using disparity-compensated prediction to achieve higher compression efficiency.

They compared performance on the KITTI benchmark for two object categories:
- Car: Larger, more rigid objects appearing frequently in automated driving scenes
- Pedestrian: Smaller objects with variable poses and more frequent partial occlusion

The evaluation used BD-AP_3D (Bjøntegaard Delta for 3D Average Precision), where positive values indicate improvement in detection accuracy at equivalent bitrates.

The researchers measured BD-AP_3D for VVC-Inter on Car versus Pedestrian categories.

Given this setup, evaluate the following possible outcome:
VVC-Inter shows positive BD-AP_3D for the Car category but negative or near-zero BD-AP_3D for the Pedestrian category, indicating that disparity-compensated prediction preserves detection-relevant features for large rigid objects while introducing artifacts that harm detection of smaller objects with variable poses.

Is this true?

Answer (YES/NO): NO